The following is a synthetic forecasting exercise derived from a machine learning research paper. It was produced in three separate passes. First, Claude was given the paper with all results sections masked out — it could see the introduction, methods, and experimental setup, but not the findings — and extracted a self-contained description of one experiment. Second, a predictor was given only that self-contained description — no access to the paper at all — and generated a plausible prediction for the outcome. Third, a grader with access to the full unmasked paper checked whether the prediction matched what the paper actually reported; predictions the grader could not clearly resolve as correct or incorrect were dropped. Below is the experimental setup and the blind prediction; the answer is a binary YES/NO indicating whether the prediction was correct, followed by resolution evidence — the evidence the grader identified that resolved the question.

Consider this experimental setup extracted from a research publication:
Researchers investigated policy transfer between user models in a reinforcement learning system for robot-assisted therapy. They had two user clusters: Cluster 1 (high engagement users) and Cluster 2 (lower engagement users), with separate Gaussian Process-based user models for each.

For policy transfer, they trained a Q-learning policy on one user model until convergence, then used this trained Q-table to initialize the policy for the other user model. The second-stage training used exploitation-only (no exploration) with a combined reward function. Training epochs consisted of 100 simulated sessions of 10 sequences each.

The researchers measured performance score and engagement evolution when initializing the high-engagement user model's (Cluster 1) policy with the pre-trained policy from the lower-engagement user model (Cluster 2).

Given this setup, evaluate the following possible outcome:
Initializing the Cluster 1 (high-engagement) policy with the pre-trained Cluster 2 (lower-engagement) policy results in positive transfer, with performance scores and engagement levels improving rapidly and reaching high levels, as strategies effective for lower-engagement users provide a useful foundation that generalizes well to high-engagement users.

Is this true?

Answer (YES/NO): NO